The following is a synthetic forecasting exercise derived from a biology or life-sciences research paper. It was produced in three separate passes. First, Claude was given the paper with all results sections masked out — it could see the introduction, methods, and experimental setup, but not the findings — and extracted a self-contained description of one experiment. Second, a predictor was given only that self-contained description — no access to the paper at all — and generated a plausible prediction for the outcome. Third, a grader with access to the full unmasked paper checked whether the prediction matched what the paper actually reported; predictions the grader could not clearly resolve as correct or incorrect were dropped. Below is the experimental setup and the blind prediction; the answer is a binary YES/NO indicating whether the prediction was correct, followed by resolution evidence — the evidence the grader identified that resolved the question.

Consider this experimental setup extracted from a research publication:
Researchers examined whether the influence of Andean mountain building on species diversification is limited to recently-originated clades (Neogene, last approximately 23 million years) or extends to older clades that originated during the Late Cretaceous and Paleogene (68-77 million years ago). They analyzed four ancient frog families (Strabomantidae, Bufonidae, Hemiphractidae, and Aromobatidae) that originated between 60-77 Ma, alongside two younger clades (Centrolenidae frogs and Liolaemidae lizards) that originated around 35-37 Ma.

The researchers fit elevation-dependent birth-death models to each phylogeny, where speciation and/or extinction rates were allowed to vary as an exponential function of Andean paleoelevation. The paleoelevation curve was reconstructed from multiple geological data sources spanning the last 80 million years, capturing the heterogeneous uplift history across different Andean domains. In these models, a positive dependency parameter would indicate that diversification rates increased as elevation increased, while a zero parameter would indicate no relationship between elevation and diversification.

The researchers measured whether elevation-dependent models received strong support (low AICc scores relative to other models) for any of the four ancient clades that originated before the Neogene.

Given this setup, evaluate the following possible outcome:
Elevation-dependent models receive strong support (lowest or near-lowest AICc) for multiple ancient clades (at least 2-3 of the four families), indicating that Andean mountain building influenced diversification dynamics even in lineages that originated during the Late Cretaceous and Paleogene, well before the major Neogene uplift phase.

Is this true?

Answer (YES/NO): YES